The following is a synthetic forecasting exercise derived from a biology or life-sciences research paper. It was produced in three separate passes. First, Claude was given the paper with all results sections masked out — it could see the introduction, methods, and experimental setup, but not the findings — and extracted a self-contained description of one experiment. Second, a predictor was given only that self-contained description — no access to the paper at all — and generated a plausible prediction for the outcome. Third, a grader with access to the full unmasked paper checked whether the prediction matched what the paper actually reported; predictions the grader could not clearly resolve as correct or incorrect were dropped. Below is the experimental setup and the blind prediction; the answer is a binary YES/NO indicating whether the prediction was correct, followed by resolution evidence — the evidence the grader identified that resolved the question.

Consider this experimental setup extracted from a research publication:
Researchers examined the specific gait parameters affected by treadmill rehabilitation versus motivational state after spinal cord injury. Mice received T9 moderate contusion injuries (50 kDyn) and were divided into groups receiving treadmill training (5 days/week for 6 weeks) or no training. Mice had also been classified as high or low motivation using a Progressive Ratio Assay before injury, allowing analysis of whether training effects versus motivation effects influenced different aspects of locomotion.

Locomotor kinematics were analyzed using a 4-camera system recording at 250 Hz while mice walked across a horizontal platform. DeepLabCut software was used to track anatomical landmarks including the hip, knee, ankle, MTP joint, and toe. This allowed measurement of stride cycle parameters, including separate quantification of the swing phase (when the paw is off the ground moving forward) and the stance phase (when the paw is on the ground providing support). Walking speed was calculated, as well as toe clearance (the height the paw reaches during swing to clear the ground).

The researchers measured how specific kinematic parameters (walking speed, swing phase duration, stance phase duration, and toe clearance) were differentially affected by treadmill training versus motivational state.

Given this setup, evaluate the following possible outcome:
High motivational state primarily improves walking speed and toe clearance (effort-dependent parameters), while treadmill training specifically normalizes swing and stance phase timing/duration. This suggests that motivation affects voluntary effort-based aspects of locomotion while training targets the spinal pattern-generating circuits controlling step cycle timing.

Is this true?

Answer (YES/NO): NO